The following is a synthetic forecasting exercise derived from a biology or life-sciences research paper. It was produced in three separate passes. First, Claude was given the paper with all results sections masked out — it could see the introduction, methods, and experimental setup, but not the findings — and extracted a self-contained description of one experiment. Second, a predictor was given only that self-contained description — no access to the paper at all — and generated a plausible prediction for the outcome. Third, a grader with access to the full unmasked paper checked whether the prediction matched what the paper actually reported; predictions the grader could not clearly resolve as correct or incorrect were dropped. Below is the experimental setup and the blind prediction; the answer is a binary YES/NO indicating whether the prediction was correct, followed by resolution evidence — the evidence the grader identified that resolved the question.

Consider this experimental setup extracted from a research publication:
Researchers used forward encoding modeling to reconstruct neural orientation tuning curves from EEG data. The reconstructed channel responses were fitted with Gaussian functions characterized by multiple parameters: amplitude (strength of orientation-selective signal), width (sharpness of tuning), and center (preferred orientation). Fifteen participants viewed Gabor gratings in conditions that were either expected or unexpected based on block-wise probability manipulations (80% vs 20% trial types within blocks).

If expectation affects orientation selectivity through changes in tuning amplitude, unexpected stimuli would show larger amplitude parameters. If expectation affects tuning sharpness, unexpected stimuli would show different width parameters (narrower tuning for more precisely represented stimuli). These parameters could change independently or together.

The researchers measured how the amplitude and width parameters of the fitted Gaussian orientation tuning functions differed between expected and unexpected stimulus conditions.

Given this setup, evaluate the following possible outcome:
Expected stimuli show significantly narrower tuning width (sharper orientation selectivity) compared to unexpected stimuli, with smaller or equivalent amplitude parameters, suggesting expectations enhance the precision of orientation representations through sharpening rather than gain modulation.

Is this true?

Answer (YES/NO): NO